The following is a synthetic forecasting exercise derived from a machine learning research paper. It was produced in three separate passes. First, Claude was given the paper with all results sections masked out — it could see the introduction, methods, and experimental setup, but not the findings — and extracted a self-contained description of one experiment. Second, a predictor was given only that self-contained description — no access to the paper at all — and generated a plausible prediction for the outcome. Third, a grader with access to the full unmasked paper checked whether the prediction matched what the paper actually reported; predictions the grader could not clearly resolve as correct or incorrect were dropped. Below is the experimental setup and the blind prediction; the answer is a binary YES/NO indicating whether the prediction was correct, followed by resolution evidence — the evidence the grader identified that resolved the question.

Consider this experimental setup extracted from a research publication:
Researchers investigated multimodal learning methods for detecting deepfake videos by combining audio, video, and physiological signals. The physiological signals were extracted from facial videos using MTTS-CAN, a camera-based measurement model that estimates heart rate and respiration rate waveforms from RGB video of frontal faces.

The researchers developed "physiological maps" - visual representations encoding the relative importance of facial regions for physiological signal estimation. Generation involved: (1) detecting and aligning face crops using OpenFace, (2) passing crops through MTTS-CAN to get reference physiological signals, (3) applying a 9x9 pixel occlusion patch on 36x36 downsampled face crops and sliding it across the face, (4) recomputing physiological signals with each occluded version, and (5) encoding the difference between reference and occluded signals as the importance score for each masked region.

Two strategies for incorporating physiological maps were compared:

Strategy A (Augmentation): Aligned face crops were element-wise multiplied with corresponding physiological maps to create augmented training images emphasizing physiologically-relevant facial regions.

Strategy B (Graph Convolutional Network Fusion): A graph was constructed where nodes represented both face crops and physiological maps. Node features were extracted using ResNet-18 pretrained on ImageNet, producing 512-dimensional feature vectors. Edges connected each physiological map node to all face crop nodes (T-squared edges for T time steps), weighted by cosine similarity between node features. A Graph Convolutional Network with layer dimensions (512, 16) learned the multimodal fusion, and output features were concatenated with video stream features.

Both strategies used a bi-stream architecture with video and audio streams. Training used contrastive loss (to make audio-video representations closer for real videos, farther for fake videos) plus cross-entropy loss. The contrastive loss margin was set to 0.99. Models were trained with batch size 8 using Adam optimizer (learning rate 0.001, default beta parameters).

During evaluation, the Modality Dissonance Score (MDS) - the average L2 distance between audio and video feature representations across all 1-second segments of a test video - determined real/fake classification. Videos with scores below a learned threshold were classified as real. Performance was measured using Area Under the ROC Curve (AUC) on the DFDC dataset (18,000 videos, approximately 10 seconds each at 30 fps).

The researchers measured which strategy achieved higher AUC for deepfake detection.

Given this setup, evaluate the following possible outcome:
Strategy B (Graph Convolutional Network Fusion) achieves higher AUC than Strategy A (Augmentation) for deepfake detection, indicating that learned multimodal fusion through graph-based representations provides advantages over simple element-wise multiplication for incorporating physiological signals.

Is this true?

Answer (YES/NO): YES